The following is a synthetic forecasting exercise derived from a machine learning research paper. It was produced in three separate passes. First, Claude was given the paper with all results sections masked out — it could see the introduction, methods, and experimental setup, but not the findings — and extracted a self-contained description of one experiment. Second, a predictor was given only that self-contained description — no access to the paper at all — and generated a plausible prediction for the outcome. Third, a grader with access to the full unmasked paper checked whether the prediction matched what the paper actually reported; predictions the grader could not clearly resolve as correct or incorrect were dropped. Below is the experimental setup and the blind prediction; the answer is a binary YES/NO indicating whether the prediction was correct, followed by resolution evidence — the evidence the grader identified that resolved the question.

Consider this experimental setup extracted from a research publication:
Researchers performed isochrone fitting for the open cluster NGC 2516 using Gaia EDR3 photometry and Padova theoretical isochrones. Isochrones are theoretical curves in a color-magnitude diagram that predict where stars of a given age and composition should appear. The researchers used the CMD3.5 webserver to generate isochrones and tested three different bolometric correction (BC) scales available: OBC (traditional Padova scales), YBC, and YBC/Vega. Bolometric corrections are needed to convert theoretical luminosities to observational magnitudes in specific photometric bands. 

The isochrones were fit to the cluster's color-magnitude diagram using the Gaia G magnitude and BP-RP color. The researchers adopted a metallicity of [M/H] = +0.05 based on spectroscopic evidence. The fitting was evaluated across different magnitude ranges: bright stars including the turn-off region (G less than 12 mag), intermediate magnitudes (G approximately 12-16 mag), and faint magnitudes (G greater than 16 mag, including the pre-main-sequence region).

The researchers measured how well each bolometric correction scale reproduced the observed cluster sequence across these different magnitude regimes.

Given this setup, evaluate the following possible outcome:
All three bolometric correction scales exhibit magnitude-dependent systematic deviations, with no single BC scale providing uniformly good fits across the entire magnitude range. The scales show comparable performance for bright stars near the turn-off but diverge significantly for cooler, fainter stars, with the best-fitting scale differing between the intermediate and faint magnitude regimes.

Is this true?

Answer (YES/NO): YES